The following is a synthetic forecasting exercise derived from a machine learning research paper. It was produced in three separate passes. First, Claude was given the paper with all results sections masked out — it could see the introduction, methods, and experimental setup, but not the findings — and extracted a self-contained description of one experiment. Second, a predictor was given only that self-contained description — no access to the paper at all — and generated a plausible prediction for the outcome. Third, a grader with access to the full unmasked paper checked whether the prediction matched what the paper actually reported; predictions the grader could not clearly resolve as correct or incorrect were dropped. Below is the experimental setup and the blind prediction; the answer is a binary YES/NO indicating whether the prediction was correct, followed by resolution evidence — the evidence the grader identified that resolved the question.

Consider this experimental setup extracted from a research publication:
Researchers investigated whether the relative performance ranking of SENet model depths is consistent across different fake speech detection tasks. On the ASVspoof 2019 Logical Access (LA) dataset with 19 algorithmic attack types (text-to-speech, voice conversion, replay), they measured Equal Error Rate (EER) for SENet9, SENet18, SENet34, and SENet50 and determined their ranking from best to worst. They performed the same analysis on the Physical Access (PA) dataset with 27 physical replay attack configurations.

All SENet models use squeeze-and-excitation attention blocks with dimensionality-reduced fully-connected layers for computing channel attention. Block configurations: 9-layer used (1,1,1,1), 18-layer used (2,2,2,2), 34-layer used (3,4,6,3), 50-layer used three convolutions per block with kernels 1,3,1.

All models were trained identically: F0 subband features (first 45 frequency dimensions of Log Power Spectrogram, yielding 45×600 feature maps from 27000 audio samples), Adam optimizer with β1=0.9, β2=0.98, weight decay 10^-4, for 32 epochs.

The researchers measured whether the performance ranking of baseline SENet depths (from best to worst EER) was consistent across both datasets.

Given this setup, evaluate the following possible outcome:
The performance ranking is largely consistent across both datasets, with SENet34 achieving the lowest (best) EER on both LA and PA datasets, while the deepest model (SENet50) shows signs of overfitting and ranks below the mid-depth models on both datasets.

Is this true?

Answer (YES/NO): NO